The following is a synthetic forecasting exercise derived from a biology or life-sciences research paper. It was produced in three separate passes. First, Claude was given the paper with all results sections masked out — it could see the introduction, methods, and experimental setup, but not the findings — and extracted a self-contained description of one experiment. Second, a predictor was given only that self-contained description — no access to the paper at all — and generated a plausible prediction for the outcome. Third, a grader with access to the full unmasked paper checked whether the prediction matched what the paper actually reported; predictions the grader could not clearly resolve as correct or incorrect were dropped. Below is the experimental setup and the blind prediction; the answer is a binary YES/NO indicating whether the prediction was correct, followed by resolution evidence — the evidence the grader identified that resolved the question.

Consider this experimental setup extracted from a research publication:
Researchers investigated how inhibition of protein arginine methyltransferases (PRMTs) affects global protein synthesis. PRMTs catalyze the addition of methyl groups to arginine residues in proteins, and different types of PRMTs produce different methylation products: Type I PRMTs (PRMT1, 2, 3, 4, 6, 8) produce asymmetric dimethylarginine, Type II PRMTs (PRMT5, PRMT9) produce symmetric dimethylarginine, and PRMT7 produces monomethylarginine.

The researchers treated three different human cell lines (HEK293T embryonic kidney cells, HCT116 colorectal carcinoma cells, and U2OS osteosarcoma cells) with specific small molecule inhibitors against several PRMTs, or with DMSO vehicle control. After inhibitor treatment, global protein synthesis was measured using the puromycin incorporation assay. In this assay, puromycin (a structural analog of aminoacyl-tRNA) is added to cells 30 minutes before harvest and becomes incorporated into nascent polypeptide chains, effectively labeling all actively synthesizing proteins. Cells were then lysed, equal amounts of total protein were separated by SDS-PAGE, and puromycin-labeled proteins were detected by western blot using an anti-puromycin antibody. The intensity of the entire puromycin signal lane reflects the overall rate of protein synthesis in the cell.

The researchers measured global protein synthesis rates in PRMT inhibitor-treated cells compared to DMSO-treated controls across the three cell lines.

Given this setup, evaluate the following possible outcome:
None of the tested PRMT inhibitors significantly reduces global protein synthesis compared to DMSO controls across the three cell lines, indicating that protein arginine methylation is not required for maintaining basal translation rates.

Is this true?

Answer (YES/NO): NO